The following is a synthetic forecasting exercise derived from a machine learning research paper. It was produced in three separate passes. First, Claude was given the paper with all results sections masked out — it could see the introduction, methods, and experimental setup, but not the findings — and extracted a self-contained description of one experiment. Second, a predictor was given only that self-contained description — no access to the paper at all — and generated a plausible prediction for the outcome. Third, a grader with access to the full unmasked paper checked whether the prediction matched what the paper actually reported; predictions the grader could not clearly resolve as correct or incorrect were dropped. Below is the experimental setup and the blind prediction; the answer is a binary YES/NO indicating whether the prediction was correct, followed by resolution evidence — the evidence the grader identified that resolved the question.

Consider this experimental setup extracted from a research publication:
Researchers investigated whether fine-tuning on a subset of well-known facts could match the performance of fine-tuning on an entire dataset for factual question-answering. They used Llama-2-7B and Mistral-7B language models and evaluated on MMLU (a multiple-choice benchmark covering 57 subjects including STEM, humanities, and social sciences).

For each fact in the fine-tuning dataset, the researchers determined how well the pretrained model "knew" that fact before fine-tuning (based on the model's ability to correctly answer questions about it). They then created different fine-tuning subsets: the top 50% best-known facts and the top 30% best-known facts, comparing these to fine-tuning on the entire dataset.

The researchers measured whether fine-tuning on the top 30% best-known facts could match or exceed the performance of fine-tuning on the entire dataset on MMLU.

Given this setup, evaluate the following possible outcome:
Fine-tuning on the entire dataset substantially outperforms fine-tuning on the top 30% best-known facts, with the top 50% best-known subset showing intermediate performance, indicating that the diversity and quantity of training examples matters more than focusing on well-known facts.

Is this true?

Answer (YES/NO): NO